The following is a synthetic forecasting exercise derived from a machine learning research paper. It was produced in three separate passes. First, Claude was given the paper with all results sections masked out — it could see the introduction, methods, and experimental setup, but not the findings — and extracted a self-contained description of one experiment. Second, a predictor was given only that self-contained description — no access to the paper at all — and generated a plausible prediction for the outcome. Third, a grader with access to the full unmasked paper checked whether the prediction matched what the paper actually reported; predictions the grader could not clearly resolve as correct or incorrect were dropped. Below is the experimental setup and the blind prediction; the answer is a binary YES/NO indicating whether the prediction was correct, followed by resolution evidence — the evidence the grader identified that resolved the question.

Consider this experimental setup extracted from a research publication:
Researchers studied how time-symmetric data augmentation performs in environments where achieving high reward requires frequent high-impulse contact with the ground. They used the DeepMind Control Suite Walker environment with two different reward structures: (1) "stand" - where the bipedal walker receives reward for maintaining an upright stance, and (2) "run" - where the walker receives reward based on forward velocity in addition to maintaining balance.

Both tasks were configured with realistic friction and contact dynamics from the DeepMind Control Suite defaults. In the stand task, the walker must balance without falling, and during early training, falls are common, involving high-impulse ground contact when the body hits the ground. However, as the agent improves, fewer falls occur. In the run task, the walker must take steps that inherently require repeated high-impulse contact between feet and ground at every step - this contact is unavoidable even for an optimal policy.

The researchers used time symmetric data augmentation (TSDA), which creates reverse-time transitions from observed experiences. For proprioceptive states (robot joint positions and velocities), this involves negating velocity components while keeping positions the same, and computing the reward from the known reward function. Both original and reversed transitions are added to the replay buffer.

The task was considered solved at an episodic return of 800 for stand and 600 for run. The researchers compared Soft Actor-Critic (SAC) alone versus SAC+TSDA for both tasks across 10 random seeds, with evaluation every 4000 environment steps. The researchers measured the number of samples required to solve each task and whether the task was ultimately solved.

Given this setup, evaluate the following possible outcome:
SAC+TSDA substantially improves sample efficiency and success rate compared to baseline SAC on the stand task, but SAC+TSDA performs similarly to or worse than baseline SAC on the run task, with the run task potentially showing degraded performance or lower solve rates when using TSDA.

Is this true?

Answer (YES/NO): NO